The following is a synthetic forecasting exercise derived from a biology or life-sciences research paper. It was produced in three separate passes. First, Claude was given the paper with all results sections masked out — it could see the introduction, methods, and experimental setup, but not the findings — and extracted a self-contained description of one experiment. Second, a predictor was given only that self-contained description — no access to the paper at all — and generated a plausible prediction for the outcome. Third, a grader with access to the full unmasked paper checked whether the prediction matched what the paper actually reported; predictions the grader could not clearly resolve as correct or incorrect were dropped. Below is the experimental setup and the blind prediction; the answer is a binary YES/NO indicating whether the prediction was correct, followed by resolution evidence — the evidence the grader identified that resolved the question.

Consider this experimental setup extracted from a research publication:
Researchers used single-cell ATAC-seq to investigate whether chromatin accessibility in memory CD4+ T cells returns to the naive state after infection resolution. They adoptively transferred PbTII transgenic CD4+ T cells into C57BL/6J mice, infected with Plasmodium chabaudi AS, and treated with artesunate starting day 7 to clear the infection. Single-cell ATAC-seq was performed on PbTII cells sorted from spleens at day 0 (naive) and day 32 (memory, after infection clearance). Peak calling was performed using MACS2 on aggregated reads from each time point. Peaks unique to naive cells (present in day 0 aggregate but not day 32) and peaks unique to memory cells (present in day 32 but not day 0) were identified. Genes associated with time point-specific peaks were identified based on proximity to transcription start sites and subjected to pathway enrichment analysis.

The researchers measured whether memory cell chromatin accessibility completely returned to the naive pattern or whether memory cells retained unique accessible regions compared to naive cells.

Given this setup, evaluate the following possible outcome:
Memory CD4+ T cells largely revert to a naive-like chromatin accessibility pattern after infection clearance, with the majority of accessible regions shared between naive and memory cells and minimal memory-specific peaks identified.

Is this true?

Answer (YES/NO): NO